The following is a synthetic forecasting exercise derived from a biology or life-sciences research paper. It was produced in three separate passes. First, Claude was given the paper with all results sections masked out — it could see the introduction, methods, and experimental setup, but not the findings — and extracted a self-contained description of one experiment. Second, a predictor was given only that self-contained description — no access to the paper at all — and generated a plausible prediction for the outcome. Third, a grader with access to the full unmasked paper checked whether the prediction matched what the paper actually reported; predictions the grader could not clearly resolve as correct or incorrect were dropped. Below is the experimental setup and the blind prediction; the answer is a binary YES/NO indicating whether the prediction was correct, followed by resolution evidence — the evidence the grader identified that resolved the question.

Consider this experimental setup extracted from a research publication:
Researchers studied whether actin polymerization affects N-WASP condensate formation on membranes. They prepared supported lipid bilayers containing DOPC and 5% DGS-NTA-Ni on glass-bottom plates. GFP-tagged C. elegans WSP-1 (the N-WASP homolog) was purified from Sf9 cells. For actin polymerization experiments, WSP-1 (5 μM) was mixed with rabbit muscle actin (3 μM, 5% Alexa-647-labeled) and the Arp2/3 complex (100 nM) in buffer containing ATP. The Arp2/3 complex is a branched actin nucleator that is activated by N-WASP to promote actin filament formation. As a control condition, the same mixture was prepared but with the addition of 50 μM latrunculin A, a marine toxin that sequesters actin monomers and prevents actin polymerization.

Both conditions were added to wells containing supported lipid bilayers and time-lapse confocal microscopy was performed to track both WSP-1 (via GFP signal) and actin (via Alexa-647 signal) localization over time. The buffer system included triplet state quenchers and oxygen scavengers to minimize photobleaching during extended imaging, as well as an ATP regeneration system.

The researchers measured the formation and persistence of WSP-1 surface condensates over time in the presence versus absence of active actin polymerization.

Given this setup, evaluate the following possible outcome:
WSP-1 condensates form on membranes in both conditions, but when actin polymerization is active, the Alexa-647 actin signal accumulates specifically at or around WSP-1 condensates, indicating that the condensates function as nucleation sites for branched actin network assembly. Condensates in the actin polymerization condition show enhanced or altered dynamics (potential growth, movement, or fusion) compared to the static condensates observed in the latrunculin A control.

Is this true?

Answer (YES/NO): NO